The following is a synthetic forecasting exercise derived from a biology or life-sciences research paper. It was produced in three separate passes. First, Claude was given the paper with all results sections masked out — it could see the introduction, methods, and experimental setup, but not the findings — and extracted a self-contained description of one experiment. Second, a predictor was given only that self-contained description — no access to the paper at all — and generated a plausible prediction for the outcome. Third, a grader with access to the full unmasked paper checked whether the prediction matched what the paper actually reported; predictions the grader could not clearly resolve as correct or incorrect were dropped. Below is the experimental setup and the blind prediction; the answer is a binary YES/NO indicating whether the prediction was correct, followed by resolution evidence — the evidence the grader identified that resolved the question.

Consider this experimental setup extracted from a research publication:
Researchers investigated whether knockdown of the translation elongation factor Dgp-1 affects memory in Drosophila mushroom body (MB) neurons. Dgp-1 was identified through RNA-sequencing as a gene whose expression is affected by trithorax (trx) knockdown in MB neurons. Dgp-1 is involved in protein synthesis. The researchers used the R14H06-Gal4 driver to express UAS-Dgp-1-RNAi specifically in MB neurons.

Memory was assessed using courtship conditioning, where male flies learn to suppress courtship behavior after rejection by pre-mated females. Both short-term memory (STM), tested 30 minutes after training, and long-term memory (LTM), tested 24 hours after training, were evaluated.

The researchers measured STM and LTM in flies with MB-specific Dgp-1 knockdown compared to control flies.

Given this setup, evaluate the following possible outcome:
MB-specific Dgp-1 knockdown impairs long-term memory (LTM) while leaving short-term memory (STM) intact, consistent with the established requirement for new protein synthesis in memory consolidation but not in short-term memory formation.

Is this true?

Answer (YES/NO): YES